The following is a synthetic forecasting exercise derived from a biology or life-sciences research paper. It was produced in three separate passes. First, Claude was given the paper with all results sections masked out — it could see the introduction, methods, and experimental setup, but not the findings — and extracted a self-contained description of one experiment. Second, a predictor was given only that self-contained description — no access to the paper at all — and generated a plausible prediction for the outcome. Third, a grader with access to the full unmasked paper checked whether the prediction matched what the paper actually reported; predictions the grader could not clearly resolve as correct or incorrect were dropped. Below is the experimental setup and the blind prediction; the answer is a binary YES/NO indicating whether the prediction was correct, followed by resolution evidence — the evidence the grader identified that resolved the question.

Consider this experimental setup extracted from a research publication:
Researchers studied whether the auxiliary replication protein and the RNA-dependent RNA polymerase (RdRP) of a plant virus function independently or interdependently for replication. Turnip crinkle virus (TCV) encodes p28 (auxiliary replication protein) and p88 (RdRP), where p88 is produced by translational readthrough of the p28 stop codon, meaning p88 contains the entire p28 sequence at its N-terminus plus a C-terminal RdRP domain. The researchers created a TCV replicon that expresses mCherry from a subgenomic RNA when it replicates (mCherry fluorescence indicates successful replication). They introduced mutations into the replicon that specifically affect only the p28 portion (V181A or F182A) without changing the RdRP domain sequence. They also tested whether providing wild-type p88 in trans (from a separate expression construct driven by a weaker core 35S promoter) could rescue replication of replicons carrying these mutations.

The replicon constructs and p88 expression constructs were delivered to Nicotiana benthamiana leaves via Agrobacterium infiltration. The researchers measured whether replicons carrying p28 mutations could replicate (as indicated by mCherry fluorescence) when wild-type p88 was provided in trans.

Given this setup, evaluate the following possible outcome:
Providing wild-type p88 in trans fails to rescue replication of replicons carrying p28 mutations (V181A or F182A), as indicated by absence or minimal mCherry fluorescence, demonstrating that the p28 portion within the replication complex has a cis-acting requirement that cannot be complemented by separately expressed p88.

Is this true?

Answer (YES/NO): NO